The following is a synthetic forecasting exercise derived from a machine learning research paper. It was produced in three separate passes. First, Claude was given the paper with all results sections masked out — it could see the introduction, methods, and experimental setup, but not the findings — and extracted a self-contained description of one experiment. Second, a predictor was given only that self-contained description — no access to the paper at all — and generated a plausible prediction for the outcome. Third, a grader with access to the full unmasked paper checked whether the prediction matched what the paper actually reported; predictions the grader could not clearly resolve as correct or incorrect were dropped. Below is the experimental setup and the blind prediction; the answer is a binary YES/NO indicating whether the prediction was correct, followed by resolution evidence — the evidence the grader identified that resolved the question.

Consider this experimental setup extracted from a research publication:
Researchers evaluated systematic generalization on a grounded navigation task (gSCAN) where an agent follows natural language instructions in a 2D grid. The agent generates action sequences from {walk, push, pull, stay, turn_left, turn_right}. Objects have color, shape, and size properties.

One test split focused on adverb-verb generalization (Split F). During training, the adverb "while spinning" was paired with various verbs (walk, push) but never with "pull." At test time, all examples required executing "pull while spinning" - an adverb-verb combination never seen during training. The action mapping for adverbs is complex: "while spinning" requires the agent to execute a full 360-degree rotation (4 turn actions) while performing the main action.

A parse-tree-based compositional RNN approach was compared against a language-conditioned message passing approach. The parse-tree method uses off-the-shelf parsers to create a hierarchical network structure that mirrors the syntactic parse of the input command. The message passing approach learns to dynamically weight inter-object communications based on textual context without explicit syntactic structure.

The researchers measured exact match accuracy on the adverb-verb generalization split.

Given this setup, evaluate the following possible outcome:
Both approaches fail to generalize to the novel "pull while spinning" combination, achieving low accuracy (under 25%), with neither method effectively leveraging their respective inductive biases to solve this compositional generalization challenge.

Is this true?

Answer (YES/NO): NO